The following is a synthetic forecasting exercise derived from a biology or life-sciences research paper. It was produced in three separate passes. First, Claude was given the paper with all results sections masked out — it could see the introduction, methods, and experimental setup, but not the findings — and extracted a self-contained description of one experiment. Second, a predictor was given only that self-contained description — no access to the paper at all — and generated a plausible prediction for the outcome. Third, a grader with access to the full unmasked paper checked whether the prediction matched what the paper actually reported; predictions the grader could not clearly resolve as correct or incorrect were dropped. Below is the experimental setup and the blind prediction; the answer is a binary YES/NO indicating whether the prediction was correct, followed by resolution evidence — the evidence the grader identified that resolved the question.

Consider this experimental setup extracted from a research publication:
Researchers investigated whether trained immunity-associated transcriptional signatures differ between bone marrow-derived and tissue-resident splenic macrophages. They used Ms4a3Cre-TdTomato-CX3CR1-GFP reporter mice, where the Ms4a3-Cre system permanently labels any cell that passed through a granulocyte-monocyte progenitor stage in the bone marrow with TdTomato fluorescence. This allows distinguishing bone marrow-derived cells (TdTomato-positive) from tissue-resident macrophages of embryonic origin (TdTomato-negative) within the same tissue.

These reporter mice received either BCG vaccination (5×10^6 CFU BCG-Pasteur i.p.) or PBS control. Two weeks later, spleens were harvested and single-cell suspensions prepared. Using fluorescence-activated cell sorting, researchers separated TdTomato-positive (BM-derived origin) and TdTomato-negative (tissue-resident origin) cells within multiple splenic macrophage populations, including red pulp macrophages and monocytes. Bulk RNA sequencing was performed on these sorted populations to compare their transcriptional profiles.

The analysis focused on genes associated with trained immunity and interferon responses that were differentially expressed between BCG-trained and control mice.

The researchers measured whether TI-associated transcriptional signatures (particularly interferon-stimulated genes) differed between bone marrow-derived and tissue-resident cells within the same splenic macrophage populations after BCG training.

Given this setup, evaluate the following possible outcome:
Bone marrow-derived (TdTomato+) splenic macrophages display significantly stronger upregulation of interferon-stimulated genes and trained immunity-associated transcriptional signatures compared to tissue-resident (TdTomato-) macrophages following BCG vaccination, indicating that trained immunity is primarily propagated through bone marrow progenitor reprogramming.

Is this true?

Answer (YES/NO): NO